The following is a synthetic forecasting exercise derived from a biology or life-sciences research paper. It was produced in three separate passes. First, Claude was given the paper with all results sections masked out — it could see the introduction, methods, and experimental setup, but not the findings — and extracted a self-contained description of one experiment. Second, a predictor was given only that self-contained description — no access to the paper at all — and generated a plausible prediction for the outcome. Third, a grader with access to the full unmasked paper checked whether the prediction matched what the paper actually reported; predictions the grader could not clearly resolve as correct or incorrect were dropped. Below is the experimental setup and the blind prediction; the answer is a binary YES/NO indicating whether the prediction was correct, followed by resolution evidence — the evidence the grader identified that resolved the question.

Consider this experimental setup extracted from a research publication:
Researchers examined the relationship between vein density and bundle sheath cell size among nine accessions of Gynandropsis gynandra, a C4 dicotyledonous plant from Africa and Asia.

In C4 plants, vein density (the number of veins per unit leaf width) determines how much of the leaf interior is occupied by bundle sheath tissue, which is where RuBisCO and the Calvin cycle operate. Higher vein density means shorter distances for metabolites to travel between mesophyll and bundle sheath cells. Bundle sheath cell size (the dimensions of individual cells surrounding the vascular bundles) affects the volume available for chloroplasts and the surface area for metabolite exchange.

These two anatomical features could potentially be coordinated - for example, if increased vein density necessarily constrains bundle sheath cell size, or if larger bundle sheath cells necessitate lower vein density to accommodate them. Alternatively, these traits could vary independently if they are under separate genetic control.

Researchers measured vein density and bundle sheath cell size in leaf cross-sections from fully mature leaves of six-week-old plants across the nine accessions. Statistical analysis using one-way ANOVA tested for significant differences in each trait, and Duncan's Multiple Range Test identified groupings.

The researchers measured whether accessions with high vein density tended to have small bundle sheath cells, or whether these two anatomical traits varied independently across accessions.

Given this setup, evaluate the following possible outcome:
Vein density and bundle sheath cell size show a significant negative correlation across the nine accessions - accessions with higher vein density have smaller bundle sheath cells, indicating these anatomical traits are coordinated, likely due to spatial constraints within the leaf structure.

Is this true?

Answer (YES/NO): YES